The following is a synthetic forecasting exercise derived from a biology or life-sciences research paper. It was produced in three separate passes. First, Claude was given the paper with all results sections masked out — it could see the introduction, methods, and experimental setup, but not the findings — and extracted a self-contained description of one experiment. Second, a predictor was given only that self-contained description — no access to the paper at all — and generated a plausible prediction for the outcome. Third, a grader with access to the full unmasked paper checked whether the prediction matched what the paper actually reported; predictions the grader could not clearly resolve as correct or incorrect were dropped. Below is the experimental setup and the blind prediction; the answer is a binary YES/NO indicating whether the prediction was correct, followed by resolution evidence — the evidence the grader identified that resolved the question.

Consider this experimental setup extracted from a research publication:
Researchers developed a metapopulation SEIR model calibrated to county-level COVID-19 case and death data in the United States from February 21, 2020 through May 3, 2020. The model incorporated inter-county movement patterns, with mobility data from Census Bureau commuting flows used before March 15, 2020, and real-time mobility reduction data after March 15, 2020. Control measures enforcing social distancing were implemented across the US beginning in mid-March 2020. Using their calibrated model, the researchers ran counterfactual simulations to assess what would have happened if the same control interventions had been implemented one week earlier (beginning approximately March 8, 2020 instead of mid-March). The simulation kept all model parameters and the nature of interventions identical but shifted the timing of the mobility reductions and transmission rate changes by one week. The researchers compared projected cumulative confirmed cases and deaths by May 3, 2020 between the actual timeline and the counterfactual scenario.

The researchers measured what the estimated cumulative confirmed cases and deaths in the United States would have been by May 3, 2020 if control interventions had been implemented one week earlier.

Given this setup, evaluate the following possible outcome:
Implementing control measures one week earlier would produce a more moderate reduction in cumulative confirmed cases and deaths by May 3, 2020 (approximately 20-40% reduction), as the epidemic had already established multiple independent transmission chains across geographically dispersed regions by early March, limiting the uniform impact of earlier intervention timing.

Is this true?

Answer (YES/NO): NO